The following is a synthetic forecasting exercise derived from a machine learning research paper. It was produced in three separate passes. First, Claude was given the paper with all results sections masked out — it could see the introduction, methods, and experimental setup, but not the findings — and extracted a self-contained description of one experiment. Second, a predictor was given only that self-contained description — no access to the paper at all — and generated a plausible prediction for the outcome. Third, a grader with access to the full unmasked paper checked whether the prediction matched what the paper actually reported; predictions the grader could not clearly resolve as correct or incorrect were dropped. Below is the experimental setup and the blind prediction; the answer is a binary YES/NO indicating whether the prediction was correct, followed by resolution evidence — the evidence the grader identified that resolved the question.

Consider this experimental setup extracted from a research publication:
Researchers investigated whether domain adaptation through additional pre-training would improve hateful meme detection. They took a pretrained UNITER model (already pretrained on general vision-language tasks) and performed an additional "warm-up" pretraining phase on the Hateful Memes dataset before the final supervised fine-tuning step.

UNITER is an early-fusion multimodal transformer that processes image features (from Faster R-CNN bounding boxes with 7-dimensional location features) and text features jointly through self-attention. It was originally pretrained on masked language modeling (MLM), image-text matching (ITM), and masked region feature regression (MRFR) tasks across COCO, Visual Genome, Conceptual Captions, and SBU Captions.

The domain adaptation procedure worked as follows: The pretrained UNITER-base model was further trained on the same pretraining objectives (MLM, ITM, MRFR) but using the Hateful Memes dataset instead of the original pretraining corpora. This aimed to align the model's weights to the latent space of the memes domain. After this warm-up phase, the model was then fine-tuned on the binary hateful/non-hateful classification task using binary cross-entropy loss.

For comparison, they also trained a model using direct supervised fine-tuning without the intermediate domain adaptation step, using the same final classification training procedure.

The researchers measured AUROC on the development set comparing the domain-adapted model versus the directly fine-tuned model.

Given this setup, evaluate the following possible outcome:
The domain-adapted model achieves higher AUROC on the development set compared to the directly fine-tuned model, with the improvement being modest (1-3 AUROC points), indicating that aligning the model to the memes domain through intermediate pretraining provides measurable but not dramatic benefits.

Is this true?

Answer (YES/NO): NO